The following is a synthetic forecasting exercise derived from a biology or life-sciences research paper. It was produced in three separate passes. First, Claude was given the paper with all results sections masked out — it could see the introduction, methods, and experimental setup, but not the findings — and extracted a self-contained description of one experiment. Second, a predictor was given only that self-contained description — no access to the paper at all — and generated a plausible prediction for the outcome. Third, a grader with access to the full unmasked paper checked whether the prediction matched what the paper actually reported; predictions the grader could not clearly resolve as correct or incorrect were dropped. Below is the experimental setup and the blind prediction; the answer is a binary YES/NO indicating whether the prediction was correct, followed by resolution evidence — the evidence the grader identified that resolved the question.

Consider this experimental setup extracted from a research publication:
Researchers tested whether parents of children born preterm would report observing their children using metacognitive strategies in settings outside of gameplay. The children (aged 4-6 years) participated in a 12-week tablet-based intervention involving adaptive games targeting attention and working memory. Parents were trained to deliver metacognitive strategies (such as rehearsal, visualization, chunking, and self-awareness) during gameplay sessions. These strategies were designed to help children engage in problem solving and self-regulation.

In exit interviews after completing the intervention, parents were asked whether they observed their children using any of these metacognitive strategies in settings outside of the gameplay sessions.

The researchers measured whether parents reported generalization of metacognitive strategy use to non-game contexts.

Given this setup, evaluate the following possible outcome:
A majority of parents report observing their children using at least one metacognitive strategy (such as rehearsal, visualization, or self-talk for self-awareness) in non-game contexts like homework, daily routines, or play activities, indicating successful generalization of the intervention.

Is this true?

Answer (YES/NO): YES